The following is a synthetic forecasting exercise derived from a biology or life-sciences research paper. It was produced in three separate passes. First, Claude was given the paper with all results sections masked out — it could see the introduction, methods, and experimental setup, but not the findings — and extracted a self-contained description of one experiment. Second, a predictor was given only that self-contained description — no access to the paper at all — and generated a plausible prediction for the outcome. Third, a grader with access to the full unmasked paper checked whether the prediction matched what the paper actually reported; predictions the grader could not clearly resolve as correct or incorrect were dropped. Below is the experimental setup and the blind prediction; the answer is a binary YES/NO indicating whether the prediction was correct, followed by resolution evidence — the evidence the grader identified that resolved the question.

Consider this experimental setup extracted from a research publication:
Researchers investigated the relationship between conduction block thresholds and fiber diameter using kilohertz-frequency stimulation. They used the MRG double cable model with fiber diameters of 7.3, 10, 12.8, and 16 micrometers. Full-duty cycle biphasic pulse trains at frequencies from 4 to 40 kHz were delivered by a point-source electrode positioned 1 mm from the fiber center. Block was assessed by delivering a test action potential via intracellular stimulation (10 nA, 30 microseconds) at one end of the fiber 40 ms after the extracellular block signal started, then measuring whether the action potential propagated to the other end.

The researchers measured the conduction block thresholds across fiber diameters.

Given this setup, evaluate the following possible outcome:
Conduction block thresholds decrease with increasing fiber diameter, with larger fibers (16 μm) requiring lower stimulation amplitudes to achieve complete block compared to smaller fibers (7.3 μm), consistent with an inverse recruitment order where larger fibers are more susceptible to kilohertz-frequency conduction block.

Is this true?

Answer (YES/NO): YES